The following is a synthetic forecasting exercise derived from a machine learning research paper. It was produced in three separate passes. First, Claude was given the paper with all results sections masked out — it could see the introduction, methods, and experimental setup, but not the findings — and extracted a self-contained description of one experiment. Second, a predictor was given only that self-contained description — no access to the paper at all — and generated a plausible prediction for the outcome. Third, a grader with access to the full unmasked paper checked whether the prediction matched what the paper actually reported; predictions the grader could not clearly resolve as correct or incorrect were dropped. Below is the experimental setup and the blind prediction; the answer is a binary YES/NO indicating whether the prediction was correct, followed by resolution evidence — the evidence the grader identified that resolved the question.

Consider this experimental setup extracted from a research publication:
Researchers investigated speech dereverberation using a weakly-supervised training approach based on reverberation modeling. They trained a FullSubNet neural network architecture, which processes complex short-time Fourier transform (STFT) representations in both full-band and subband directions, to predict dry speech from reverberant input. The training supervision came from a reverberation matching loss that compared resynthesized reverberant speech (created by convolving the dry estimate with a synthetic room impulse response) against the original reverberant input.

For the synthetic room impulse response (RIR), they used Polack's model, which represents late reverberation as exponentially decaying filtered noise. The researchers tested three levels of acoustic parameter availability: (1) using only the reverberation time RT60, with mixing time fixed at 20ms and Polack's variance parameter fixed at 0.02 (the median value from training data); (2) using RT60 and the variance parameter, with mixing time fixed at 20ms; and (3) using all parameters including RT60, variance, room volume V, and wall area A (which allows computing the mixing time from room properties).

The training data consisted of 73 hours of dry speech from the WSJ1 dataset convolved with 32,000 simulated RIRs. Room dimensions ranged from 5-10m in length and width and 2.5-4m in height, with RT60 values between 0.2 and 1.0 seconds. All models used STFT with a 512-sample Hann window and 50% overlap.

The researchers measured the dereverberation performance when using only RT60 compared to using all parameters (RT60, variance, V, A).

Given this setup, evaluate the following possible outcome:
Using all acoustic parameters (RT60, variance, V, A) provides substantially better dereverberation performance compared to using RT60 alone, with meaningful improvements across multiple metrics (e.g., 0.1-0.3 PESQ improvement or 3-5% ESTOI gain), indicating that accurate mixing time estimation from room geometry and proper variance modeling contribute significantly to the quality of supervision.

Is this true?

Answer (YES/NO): NO